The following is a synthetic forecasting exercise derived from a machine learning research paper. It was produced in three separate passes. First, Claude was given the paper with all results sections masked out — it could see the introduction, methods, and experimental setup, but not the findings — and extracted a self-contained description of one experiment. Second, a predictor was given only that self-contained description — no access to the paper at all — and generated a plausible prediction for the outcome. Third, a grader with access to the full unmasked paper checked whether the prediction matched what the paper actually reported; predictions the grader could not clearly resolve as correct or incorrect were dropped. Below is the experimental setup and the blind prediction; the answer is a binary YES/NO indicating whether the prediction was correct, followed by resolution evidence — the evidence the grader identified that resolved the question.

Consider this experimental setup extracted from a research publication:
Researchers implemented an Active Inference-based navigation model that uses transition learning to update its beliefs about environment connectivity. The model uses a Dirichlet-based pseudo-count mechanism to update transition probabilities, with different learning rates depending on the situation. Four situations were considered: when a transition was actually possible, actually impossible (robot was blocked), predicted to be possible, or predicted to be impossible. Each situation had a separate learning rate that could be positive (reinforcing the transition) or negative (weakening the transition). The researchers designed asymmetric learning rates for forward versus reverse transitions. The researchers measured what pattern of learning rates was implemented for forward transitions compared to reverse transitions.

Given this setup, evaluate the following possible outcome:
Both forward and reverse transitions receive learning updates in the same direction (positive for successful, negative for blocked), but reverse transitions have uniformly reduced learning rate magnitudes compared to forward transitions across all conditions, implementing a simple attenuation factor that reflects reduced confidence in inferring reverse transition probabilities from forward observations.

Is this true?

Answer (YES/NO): YES